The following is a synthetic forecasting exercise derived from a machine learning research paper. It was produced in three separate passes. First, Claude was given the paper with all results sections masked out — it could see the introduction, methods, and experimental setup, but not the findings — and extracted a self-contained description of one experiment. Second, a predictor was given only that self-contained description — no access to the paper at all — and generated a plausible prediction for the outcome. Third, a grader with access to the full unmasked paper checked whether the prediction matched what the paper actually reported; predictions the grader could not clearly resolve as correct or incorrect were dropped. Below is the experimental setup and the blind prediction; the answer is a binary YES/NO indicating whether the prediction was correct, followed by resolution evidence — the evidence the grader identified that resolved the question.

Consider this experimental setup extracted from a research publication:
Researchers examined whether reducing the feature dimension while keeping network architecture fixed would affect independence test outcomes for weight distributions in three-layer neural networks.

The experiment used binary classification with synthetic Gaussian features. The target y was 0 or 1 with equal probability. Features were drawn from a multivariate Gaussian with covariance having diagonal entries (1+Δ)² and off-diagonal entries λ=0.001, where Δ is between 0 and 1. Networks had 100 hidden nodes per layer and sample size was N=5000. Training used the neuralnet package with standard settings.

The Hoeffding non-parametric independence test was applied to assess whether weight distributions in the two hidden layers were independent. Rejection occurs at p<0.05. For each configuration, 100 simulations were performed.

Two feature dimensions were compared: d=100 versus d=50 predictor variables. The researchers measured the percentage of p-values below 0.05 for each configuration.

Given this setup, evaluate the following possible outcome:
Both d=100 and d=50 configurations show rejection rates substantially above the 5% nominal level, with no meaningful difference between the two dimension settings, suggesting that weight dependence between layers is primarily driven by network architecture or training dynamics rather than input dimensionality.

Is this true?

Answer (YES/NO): NO